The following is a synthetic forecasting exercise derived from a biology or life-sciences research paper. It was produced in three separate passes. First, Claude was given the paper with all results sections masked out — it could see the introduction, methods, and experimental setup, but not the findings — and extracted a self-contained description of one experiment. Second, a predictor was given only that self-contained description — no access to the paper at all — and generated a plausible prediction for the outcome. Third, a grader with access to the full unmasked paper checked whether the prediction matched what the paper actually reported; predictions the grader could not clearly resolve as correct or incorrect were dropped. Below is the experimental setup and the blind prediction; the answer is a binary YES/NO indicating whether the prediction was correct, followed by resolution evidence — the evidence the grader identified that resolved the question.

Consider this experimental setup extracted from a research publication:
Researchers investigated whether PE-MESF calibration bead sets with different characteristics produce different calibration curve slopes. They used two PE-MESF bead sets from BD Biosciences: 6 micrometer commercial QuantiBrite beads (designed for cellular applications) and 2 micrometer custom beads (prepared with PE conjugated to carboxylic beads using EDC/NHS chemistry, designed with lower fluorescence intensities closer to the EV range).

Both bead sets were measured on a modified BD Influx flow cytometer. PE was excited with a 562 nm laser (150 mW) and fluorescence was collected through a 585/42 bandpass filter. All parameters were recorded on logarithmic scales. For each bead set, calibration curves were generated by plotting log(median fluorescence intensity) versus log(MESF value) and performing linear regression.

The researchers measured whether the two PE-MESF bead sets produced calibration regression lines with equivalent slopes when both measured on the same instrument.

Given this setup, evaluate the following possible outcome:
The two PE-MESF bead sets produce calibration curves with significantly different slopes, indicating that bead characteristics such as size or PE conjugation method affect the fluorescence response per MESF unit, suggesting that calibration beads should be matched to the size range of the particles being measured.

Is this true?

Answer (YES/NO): YES